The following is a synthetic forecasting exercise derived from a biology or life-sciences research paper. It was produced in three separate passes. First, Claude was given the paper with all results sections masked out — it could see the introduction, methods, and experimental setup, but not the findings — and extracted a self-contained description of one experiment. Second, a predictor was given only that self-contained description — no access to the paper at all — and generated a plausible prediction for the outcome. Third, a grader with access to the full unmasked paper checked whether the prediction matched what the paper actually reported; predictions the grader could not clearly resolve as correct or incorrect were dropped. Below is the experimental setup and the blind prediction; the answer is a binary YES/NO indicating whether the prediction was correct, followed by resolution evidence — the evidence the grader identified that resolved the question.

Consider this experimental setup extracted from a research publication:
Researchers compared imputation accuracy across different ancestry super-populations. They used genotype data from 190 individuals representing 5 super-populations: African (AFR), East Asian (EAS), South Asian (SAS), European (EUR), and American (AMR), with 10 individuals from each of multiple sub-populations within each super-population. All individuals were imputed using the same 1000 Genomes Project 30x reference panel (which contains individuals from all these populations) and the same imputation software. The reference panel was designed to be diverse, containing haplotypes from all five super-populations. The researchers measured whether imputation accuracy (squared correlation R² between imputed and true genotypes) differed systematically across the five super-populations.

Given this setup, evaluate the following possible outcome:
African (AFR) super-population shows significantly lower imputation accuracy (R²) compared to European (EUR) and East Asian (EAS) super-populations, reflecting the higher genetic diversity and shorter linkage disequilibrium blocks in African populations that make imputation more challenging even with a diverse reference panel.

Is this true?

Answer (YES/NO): YES